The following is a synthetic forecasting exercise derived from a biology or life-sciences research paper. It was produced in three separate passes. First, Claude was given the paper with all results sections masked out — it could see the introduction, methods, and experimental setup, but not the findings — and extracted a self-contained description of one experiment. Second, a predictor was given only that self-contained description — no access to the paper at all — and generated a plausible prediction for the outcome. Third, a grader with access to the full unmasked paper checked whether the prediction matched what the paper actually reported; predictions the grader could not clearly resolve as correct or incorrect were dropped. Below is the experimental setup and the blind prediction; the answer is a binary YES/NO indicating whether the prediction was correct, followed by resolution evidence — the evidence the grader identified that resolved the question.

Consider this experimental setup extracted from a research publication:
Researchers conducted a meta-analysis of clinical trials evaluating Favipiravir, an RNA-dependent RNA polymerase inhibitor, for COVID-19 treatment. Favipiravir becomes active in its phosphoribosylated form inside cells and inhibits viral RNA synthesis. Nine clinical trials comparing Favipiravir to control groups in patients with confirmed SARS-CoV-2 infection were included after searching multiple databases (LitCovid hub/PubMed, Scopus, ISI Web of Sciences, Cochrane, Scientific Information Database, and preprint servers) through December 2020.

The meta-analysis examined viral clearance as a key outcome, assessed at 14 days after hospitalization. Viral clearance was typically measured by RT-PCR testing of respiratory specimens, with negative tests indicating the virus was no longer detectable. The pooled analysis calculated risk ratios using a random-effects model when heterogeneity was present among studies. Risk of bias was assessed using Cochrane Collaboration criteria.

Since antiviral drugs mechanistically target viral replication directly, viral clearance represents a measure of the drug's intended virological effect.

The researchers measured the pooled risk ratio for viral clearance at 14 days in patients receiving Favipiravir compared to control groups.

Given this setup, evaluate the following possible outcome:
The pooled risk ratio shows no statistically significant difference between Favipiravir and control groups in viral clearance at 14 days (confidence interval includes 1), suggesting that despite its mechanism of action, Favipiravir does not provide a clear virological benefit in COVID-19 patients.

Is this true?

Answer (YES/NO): YES